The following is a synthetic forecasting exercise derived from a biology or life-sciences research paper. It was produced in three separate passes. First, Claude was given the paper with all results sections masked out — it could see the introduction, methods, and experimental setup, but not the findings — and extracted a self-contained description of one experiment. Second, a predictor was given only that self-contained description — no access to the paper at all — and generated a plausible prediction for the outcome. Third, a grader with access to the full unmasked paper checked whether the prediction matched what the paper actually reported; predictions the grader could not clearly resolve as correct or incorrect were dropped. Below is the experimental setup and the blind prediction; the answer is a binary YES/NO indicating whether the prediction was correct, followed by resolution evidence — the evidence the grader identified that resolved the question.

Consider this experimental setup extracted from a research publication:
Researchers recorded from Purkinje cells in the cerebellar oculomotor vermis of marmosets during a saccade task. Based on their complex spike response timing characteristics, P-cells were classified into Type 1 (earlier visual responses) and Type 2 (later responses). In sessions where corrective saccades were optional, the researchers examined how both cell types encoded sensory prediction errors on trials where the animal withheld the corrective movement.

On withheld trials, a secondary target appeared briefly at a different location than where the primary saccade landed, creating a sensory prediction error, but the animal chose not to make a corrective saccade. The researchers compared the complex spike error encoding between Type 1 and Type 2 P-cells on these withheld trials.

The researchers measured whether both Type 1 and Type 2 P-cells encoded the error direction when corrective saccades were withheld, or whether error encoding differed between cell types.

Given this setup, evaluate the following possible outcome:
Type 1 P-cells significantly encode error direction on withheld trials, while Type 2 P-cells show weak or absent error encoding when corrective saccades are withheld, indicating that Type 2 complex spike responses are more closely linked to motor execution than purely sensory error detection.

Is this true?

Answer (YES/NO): YES